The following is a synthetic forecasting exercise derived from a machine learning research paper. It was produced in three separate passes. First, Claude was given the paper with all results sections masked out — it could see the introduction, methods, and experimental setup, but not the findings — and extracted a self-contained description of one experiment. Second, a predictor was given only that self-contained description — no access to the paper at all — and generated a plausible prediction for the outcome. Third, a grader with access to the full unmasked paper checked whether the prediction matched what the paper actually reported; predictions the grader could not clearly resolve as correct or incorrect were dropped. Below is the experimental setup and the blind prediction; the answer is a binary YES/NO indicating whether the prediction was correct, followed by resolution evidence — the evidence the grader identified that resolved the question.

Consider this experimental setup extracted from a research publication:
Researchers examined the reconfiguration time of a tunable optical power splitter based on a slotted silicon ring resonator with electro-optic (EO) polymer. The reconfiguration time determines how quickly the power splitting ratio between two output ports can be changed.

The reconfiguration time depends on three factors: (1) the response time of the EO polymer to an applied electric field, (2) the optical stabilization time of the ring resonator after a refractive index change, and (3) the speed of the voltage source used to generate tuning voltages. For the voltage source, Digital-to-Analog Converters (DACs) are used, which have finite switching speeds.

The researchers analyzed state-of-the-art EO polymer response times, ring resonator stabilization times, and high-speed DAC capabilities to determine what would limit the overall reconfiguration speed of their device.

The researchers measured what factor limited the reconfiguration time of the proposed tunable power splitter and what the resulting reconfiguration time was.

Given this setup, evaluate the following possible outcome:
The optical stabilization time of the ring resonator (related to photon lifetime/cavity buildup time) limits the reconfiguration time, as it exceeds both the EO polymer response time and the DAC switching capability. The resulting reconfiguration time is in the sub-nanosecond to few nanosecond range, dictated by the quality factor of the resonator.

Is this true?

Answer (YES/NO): NO